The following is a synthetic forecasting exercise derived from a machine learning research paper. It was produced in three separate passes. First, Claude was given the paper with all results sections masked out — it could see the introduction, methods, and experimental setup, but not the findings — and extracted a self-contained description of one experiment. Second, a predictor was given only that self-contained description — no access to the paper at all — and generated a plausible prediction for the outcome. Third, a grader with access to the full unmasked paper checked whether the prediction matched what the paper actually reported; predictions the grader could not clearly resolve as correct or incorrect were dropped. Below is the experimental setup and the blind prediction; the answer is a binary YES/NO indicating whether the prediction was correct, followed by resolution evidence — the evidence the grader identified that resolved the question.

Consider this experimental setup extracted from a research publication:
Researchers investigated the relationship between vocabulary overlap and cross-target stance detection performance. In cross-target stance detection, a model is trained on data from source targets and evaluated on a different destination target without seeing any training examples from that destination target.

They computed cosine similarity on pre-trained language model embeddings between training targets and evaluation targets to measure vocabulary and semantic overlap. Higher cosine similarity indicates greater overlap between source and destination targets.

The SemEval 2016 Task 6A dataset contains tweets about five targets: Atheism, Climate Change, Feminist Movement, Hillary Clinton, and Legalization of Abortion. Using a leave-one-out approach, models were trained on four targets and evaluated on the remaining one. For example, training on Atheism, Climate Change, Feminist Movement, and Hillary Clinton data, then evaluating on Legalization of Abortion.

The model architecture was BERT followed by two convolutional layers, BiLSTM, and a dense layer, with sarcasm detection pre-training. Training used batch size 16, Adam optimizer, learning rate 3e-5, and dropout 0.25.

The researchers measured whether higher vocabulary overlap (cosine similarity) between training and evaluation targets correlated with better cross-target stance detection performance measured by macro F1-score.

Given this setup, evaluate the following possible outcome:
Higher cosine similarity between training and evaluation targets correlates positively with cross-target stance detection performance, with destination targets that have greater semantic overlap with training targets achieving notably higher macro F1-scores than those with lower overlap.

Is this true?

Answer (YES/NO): NO